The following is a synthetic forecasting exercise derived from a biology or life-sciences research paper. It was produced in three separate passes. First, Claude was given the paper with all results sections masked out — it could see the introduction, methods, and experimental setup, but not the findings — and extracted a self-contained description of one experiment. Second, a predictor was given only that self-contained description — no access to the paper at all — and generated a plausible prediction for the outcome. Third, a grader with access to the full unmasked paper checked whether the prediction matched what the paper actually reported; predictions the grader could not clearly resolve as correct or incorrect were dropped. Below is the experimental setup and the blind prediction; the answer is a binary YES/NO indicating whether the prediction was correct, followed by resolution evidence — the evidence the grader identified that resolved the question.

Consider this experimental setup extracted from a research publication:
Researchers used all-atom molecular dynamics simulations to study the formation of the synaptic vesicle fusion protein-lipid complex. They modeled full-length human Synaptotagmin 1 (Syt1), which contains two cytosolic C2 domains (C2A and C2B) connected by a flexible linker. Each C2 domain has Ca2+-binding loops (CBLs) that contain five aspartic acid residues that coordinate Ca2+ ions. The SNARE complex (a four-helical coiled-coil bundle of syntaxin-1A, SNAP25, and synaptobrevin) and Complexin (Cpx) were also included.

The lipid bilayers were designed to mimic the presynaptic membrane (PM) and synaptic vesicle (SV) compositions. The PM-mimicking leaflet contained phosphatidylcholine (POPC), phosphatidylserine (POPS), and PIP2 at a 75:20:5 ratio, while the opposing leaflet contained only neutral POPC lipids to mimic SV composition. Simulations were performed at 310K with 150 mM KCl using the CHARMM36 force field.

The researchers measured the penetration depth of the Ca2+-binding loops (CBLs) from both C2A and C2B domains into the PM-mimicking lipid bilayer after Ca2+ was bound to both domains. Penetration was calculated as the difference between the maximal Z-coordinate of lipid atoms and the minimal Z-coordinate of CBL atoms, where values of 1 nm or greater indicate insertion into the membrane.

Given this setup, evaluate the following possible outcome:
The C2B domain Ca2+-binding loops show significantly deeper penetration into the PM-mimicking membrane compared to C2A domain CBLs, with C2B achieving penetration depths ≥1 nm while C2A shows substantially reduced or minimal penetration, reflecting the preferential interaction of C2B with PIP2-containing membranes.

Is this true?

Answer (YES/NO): NO